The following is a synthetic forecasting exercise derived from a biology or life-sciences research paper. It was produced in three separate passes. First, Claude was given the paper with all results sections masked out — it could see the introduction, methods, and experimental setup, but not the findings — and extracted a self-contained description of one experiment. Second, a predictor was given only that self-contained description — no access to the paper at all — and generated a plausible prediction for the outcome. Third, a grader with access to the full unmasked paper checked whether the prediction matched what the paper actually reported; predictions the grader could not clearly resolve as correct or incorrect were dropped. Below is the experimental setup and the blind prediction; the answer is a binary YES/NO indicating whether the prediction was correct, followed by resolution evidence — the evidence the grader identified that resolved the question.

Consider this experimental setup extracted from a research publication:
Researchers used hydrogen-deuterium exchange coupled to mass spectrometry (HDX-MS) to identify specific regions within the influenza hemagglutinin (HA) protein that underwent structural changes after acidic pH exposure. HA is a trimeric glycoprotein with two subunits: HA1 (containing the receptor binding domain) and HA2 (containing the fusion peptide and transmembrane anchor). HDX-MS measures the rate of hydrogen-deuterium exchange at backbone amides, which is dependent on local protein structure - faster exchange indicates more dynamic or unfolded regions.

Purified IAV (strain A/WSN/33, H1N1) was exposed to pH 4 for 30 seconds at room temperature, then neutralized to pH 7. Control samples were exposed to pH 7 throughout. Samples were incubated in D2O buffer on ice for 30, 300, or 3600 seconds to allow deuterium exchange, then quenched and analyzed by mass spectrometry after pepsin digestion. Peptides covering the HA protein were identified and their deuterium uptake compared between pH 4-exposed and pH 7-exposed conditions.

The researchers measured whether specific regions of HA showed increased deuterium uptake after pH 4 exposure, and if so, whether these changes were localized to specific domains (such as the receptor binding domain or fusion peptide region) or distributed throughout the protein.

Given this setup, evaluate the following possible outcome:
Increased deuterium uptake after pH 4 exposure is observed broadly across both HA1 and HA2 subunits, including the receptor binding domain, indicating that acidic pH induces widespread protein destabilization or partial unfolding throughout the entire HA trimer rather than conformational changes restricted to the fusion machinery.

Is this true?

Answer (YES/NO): NO